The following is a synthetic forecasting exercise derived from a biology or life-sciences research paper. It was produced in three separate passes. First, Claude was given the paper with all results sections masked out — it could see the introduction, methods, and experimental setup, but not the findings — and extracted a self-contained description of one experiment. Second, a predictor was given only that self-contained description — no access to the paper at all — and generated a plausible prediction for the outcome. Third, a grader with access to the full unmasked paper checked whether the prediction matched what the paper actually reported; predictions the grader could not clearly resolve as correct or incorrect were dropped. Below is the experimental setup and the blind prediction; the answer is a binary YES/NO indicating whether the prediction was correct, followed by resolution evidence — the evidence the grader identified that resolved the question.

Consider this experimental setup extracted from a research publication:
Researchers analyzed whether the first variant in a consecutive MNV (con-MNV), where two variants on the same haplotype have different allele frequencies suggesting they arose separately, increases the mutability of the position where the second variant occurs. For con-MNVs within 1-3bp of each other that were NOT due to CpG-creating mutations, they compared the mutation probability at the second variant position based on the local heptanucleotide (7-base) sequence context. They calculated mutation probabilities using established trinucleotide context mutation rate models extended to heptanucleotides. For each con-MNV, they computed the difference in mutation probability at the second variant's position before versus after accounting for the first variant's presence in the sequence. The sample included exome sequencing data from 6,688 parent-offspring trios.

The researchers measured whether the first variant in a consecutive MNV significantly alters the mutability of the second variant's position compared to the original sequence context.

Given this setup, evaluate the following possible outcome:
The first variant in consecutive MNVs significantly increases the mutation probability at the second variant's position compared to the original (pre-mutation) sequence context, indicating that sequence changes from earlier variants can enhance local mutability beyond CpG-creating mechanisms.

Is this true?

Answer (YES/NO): YES